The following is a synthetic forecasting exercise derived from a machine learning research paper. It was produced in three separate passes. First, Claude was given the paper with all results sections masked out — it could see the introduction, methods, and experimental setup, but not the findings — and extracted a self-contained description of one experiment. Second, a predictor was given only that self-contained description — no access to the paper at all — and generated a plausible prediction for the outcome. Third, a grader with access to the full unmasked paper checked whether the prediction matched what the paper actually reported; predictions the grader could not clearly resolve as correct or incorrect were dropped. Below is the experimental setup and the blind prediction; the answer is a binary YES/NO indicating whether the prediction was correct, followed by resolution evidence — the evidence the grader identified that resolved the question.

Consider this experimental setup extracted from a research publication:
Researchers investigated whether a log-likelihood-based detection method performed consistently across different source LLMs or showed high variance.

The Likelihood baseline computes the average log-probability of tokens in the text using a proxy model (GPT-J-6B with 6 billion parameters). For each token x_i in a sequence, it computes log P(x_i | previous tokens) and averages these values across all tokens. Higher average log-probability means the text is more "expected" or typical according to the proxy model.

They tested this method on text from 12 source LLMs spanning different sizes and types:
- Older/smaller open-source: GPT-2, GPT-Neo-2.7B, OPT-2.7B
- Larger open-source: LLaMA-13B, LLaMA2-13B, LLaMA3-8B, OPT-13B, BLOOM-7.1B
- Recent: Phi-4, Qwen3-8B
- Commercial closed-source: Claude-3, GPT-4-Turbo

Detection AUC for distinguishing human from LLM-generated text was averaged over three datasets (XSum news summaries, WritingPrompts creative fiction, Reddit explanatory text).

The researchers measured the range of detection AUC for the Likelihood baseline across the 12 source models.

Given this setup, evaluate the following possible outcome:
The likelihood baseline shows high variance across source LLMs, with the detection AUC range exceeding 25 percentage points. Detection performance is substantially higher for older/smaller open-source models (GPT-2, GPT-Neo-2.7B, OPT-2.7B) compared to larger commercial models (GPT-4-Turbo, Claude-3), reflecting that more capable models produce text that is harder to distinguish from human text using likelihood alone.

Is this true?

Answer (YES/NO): NO